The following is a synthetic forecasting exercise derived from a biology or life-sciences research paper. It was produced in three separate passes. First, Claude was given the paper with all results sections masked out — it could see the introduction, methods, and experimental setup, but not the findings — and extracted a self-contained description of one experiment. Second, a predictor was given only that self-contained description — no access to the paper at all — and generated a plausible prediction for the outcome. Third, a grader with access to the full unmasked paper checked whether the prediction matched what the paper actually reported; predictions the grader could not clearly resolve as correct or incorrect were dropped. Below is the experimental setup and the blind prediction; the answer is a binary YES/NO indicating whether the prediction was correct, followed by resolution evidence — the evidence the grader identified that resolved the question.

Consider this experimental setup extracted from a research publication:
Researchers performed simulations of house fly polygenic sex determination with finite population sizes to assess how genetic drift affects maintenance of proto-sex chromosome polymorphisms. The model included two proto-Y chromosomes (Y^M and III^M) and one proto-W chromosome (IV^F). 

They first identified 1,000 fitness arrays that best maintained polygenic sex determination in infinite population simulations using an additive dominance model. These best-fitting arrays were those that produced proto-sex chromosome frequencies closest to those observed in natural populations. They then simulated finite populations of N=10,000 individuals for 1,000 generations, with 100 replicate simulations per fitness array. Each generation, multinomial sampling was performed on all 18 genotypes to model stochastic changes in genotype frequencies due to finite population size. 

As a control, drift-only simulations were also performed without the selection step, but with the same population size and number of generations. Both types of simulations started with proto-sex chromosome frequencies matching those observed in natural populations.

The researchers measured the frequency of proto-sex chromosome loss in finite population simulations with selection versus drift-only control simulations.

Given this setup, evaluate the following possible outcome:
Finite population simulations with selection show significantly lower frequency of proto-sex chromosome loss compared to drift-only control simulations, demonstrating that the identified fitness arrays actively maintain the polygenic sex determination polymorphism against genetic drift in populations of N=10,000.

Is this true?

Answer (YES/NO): NO